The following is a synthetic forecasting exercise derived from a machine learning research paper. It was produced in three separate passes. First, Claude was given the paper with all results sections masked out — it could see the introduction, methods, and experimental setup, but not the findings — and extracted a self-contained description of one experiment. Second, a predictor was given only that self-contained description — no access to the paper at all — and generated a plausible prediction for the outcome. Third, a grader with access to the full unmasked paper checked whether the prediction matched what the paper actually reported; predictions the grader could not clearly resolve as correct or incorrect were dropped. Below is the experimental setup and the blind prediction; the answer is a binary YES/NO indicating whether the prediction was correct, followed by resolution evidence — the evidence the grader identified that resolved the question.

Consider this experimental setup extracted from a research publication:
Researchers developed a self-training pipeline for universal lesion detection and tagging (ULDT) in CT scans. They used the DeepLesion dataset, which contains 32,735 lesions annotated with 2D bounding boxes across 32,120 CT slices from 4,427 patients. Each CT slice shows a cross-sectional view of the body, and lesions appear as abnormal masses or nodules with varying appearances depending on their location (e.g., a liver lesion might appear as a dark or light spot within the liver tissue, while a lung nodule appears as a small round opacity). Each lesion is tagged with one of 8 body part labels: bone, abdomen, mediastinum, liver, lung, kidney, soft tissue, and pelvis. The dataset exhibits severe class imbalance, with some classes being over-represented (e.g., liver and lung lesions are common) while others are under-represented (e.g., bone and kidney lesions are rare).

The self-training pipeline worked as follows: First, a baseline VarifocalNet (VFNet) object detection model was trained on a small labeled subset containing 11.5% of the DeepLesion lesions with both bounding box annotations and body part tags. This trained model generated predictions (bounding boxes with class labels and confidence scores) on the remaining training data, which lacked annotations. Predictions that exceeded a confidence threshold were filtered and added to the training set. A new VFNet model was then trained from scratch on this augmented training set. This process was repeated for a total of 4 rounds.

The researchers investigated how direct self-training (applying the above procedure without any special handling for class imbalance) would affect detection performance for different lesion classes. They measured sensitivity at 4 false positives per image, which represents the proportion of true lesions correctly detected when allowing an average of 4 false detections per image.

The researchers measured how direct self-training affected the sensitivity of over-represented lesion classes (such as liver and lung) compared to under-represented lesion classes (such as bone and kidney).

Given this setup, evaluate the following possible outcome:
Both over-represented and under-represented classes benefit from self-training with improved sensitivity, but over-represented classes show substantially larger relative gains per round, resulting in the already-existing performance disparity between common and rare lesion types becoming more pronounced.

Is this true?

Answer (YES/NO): NO